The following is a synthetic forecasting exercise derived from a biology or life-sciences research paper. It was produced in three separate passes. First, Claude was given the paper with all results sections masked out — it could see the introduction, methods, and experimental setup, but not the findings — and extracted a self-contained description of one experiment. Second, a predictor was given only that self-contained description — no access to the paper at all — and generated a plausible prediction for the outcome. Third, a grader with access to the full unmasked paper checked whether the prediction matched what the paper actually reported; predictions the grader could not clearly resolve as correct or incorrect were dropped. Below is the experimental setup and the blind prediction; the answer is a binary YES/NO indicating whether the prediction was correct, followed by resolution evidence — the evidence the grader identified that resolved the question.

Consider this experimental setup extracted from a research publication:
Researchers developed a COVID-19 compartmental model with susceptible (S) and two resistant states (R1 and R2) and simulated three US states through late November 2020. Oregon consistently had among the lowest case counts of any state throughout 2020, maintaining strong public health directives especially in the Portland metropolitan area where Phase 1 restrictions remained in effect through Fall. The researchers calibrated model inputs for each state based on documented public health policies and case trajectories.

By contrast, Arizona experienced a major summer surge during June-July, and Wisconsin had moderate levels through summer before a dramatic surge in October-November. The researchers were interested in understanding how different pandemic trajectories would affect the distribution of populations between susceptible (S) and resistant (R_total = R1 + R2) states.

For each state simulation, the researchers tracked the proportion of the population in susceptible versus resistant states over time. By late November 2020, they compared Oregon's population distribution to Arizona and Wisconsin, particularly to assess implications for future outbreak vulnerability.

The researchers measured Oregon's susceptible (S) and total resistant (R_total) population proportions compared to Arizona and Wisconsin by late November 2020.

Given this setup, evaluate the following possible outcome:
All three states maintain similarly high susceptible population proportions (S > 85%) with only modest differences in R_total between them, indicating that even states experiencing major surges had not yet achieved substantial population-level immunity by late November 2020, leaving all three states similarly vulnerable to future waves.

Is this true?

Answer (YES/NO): NO